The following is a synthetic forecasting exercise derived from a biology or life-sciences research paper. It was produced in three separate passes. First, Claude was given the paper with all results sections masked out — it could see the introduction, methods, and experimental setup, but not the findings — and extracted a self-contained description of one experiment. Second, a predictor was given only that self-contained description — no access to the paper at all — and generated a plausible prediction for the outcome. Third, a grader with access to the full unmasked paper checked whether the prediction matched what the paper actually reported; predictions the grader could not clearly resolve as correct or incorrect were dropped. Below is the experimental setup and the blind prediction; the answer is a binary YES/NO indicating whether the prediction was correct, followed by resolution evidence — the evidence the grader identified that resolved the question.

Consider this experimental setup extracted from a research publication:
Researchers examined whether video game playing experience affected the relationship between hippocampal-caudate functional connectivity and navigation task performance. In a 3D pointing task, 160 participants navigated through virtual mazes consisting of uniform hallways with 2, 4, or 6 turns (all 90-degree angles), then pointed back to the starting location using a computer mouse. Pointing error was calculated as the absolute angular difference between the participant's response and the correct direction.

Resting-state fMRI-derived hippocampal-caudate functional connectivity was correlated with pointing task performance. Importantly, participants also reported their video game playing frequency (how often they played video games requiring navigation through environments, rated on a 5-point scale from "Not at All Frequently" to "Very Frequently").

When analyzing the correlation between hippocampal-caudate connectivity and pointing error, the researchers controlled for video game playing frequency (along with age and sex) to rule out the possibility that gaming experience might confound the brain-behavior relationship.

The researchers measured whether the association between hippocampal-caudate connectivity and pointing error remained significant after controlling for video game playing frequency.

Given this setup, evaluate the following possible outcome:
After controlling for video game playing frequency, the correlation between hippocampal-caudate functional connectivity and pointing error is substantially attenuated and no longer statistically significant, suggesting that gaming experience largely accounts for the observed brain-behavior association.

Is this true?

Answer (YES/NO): NO